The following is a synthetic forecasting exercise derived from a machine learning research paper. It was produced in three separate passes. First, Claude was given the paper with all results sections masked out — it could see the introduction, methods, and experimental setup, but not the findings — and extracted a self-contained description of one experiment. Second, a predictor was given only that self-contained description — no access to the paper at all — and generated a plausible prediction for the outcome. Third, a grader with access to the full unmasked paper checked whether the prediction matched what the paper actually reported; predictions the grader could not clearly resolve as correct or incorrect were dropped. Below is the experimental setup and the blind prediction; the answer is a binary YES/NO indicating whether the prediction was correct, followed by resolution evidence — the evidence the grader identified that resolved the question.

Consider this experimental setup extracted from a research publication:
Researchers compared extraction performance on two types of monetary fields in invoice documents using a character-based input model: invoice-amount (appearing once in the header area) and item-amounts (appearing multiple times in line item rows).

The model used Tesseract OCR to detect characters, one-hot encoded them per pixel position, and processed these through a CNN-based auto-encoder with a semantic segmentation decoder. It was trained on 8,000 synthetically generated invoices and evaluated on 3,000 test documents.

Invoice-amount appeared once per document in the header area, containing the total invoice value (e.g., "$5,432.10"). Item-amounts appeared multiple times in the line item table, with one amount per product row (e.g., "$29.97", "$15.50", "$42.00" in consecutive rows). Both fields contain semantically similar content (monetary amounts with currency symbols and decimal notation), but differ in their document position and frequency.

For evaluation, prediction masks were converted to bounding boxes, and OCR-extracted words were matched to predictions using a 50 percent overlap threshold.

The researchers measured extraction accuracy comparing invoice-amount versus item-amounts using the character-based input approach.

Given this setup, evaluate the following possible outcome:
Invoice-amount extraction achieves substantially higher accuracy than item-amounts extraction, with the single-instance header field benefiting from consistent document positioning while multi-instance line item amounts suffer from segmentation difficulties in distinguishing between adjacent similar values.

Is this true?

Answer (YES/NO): YES